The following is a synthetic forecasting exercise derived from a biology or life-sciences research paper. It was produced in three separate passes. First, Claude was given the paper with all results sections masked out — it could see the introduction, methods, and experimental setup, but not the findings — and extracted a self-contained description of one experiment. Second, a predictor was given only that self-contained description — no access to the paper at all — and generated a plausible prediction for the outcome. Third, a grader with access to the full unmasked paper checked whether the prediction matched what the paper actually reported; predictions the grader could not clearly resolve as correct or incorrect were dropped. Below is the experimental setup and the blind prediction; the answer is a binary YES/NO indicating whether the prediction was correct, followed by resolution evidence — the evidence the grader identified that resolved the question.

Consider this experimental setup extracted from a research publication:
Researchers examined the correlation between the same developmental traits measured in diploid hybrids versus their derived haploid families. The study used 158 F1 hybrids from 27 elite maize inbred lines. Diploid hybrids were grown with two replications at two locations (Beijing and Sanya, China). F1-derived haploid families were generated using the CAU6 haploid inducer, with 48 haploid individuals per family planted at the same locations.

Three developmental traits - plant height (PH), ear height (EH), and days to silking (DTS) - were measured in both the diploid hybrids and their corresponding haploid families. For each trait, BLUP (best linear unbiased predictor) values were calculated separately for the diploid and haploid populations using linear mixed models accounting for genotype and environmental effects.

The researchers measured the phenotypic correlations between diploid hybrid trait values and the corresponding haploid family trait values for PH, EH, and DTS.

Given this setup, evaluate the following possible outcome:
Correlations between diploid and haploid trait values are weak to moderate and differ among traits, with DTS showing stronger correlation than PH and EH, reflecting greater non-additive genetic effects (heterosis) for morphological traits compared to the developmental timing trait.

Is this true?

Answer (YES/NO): NO